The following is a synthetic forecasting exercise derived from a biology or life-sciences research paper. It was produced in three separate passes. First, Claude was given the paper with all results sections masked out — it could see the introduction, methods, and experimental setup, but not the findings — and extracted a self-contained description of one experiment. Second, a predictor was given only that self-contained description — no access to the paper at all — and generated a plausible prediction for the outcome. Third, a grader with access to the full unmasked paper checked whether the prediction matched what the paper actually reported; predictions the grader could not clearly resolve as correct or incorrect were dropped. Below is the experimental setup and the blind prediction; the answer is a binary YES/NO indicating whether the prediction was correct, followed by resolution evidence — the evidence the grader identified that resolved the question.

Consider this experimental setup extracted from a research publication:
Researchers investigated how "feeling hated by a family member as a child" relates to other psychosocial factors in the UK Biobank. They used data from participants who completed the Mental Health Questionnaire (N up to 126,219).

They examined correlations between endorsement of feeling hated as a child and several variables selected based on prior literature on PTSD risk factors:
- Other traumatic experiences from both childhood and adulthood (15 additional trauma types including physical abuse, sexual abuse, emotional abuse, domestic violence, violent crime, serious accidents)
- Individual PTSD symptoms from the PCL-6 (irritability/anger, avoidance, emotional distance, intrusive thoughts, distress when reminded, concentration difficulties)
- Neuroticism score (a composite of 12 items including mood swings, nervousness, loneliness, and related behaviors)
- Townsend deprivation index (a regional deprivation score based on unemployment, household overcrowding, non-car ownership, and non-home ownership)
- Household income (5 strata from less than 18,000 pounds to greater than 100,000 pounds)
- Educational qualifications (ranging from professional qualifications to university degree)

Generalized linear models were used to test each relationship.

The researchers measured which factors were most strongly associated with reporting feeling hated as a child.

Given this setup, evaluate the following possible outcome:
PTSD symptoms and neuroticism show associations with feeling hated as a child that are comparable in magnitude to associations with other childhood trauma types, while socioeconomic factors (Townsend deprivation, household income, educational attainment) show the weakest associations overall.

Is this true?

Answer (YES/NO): NO